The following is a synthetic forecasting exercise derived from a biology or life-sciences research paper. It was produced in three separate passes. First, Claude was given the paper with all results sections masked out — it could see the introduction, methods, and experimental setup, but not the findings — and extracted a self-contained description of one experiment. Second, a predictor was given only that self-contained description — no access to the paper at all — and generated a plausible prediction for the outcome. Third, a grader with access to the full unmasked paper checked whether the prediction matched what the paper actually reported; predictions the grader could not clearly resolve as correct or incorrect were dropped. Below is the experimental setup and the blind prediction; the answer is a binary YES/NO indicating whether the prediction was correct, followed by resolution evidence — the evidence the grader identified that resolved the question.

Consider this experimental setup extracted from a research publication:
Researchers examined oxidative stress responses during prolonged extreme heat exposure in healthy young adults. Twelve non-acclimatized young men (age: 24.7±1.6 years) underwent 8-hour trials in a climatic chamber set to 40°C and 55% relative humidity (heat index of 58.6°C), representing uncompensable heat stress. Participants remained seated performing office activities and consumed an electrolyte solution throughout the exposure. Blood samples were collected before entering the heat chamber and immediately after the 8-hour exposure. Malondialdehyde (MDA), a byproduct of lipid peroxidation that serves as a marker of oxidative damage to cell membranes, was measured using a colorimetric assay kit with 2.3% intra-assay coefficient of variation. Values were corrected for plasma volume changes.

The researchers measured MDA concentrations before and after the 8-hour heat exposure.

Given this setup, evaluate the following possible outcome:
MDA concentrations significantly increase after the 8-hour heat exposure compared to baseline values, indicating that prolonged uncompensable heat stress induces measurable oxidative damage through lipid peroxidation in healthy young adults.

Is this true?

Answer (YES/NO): YES